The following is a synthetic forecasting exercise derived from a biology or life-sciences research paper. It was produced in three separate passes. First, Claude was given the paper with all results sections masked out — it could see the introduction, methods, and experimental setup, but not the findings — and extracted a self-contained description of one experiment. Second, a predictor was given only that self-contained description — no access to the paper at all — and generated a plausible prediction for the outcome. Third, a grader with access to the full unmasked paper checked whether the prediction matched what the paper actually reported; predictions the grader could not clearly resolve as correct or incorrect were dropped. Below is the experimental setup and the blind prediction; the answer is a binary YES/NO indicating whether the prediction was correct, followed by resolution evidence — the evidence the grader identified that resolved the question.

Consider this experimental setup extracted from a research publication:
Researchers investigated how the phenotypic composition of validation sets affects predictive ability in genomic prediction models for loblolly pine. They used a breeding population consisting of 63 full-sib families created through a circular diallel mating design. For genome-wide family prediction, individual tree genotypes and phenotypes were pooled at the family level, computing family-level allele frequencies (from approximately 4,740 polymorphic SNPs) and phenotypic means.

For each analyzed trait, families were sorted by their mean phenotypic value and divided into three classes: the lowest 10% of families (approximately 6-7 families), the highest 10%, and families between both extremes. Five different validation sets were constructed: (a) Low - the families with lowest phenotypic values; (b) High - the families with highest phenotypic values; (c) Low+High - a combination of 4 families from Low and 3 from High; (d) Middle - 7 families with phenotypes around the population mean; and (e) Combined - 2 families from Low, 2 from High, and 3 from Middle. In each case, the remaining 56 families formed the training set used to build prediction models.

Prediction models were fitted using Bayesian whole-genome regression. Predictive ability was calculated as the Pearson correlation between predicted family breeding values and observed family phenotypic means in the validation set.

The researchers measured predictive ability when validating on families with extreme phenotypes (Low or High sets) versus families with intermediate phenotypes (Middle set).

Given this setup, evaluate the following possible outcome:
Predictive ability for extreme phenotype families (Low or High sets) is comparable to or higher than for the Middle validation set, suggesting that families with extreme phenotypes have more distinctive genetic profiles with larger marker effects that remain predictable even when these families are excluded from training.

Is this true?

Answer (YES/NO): NO